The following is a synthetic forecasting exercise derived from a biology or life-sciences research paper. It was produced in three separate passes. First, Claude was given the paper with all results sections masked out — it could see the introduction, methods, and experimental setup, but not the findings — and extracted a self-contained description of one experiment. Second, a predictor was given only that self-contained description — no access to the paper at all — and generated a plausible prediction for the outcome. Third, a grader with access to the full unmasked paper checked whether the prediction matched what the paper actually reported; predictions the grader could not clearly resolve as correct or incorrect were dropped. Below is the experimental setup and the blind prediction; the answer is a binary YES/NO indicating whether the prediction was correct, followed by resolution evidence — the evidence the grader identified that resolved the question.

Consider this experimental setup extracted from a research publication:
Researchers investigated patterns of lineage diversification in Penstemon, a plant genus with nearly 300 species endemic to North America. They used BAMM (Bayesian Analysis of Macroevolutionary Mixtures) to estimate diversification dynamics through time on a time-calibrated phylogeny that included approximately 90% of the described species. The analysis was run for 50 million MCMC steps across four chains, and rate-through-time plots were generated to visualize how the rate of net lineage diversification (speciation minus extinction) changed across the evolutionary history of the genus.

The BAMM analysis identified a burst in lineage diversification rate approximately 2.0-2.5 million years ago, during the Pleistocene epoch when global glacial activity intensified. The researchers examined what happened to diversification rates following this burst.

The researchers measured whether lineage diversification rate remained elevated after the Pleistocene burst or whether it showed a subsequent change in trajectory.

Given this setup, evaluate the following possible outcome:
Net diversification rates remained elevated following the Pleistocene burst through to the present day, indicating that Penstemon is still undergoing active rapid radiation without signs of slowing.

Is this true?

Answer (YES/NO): NO